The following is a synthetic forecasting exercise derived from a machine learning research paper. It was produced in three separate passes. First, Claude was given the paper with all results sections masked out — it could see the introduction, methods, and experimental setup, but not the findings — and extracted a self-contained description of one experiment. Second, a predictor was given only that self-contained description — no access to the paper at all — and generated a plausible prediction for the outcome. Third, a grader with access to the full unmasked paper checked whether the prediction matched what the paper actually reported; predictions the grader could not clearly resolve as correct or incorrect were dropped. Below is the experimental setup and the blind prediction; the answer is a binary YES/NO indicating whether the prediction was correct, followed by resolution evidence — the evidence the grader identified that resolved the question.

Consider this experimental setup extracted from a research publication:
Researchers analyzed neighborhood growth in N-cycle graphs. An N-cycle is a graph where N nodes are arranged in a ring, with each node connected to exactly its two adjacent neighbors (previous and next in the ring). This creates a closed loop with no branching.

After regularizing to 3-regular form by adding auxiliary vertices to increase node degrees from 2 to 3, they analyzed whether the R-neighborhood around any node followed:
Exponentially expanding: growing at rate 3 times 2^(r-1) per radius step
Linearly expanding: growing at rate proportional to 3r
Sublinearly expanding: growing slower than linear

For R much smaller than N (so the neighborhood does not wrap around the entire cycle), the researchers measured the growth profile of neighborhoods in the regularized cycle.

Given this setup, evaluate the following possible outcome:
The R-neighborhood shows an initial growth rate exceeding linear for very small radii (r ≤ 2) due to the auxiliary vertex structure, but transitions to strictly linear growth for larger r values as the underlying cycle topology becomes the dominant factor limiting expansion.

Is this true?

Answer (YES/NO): NO